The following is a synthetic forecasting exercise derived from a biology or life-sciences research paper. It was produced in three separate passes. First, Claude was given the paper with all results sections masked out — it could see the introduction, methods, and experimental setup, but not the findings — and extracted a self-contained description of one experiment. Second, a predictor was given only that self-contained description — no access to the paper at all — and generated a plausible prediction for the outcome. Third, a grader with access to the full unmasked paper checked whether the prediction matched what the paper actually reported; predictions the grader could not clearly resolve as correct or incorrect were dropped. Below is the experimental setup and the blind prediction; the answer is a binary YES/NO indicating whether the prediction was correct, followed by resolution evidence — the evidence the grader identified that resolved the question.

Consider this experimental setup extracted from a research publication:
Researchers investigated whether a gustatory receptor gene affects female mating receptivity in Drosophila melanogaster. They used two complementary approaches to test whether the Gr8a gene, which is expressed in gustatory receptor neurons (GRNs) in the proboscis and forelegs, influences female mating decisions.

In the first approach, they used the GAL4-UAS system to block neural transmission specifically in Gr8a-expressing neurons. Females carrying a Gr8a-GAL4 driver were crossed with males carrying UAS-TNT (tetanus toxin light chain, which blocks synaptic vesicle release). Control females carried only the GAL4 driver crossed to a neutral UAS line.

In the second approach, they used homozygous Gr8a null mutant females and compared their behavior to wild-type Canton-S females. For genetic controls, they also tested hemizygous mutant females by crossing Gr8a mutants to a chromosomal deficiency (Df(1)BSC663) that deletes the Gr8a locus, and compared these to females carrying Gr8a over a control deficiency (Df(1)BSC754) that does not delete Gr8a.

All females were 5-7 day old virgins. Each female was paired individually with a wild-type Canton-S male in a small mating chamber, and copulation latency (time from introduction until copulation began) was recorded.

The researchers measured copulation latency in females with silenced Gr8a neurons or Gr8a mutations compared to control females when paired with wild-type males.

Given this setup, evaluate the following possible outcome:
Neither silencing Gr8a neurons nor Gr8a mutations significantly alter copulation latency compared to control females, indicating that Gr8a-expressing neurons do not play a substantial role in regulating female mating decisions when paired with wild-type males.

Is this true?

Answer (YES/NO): NO